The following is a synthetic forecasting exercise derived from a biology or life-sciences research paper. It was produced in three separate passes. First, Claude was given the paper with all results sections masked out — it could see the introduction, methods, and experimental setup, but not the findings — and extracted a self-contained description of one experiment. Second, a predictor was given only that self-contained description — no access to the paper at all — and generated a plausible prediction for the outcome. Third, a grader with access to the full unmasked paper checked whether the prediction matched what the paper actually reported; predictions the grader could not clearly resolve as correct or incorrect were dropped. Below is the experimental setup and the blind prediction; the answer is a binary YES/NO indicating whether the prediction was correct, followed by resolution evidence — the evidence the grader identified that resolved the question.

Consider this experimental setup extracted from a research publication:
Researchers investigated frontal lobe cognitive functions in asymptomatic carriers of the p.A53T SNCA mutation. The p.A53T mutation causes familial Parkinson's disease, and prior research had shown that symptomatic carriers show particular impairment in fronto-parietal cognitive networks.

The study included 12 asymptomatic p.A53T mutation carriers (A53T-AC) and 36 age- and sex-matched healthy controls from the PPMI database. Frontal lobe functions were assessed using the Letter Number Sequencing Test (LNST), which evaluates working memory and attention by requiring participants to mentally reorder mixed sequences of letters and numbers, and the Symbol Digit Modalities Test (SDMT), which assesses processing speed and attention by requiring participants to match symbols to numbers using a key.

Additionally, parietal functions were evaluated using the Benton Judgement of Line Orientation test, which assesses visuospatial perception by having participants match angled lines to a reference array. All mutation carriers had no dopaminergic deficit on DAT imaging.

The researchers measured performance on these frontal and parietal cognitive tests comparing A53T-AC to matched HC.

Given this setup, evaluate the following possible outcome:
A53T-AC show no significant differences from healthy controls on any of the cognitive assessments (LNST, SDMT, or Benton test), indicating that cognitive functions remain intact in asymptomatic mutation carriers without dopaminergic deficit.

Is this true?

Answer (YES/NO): YES